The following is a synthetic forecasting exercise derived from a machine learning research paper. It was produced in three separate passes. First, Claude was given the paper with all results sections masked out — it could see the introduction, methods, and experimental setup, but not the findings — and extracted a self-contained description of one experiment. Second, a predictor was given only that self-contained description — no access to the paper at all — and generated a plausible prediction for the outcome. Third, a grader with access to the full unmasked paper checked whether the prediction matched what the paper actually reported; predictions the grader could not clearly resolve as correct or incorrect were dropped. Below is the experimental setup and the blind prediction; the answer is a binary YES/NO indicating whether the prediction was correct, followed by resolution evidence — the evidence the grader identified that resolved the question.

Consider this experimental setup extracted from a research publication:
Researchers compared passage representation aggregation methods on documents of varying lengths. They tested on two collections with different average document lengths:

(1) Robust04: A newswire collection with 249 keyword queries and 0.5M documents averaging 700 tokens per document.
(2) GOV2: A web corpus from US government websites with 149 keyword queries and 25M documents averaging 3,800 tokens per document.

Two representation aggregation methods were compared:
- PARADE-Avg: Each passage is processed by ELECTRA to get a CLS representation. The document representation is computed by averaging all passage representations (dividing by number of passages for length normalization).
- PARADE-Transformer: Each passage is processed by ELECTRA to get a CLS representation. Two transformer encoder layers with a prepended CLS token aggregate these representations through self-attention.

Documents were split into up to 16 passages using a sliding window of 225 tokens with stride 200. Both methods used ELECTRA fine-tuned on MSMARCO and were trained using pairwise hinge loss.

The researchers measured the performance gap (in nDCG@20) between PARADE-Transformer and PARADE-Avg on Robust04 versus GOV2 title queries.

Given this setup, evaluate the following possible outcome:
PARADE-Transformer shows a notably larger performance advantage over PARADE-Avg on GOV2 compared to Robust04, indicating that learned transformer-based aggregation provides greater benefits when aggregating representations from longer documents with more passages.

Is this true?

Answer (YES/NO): NO